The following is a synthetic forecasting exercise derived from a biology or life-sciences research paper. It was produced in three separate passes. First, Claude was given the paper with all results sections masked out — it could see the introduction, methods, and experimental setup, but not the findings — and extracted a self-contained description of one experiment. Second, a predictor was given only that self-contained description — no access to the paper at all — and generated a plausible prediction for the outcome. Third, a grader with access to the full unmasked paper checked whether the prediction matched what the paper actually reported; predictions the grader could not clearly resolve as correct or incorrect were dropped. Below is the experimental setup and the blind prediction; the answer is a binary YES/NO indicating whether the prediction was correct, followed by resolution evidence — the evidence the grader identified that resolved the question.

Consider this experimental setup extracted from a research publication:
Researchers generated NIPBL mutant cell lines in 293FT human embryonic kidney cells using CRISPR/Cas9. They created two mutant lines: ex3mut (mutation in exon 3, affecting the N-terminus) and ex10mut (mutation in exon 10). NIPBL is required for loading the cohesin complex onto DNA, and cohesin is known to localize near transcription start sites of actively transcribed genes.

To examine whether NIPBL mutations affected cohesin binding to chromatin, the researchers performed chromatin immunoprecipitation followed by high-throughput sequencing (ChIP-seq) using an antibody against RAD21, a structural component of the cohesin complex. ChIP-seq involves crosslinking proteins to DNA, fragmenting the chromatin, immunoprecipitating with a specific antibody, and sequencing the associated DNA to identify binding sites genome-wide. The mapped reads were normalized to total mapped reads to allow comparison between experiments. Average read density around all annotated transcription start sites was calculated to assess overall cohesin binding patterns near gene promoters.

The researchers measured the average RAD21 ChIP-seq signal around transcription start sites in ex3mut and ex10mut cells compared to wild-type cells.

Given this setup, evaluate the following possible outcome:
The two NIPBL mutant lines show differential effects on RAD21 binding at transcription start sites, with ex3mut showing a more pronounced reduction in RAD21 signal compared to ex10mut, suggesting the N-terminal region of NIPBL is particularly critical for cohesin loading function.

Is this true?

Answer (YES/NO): NO